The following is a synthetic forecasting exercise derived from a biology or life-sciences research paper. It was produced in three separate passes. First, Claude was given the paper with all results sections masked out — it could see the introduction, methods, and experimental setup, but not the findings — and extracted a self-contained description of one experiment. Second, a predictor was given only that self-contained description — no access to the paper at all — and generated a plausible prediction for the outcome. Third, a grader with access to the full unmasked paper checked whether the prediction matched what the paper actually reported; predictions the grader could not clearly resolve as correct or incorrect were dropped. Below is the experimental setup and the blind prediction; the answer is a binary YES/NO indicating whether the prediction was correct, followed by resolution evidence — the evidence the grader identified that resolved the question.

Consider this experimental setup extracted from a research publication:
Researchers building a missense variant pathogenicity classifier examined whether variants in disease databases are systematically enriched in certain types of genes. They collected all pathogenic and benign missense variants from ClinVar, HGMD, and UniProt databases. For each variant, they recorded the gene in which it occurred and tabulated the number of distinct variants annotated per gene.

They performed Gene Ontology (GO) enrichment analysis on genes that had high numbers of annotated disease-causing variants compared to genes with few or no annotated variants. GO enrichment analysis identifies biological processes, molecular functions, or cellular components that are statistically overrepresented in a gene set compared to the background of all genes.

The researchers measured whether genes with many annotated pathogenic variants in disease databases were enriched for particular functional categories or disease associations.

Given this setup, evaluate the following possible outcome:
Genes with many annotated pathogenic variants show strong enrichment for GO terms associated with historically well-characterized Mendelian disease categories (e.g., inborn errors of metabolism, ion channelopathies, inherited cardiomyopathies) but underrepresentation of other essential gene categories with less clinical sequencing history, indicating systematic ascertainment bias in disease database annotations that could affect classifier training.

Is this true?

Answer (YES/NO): NO